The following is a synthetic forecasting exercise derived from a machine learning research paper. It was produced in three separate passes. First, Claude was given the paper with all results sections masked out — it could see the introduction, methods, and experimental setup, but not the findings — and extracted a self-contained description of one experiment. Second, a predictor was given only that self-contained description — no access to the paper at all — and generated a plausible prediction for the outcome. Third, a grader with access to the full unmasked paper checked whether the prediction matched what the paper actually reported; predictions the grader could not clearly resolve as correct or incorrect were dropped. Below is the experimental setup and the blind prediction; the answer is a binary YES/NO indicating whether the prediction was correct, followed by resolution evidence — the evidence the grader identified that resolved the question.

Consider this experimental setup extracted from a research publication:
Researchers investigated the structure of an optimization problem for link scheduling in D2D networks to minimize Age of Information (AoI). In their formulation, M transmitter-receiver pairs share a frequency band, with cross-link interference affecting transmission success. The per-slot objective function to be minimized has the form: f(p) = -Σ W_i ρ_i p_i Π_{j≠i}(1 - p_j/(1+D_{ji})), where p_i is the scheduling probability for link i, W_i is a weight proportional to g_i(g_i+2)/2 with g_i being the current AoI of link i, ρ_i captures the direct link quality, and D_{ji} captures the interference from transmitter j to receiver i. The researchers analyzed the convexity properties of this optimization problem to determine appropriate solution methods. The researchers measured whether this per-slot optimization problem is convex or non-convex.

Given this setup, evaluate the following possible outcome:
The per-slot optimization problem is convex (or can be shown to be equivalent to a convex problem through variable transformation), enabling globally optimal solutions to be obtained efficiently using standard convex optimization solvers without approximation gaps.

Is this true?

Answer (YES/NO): NO